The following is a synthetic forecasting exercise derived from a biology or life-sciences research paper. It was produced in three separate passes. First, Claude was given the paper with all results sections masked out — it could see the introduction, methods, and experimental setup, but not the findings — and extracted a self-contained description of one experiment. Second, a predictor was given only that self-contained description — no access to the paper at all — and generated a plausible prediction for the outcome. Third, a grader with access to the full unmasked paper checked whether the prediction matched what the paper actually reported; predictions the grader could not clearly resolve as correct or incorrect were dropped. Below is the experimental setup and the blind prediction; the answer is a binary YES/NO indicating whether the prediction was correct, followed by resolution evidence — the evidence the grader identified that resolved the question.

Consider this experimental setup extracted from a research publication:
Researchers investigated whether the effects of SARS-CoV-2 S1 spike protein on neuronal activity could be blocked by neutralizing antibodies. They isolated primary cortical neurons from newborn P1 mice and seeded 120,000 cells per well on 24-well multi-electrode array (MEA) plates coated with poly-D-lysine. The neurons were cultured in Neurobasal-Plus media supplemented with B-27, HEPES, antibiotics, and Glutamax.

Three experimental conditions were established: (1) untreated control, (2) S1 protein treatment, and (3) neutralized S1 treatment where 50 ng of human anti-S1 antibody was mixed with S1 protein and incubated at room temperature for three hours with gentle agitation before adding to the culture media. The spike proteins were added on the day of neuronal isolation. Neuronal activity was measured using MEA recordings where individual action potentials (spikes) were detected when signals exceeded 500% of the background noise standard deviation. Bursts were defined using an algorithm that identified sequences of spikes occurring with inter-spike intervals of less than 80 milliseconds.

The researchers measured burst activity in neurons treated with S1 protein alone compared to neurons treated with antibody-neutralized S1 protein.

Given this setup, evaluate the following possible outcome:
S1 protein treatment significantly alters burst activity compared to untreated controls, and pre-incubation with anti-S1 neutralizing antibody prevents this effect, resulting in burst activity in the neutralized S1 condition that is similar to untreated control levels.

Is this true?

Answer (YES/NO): YES